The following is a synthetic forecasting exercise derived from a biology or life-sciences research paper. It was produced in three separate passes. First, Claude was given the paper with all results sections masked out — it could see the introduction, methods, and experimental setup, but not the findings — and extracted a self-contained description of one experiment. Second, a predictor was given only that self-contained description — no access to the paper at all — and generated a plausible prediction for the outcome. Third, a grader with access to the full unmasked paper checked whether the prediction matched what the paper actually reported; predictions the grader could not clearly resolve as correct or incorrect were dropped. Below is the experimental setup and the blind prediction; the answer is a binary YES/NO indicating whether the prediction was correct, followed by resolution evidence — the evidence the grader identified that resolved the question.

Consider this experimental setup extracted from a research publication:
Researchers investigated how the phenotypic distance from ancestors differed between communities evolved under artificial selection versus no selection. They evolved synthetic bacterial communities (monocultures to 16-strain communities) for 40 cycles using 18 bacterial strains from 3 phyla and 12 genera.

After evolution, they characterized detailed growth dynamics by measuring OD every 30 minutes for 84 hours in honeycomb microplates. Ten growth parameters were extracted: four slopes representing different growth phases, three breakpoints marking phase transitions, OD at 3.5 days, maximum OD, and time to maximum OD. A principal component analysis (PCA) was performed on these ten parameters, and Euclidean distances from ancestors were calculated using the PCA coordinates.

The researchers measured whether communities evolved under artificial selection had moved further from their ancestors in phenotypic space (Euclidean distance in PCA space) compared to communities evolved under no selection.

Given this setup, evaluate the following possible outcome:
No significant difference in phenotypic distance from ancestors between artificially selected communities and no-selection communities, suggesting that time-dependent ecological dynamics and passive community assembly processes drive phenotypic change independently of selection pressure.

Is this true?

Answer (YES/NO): YES